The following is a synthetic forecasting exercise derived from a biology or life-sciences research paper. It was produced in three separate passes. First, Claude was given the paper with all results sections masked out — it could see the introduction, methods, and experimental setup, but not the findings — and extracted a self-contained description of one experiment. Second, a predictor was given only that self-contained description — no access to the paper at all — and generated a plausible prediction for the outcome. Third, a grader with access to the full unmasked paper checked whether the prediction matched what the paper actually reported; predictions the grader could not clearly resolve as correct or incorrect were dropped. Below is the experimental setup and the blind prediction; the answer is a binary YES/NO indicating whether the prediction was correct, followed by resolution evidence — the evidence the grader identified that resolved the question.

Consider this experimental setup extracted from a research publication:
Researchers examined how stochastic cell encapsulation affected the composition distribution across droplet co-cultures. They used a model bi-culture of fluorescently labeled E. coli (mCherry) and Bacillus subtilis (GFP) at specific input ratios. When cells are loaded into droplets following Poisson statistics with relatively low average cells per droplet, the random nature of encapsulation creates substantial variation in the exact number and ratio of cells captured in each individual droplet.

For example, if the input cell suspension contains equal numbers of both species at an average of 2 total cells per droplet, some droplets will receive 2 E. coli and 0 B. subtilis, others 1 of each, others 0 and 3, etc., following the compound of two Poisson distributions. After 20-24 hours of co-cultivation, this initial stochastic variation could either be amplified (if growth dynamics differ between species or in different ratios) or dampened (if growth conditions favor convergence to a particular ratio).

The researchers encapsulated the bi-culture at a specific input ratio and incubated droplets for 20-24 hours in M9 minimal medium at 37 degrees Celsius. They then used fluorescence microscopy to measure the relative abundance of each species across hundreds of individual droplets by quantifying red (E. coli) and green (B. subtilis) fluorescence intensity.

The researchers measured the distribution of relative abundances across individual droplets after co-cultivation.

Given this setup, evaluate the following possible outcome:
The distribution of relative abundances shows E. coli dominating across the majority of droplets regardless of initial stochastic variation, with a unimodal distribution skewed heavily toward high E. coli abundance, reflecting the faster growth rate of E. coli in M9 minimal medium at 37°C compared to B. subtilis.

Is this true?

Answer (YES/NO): NO